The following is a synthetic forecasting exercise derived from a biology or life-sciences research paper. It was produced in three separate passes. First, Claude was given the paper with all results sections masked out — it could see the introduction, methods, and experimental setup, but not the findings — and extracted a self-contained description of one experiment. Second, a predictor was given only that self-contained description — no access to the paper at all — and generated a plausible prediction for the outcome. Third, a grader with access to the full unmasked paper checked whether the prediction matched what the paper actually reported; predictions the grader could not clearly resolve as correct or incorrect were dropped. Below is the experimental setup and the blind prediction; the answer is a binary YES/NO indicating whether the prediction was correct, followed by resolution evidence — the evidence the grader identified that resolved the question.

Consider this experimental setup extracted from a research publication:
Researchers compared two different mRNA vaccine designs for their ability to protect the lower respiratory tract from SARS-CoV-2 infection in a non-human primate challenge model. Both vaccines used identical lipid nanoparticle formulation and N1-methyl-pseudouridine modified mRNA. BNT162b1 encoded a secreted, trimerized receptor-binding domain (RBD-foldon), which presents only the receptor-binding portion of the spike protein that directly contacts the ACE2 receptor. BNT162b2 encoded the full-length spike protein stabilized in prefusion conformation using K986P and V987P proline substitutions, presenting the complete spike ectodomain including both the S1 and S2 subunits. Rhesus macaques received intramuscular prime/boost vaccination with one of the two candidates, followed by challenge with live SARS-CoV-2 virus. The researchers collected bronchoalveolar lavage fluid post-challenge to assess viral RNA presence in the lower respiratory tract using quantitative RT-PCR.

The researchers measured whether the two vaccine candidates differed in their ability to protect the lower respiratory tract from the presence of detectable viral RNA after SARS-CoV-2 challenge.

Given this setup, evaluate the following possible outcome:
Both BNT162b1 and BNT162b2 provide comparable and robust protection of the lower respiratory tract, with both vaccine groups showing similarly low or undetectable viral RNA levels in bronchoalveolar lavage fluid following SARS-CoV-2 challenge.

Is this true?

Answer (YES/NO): NO